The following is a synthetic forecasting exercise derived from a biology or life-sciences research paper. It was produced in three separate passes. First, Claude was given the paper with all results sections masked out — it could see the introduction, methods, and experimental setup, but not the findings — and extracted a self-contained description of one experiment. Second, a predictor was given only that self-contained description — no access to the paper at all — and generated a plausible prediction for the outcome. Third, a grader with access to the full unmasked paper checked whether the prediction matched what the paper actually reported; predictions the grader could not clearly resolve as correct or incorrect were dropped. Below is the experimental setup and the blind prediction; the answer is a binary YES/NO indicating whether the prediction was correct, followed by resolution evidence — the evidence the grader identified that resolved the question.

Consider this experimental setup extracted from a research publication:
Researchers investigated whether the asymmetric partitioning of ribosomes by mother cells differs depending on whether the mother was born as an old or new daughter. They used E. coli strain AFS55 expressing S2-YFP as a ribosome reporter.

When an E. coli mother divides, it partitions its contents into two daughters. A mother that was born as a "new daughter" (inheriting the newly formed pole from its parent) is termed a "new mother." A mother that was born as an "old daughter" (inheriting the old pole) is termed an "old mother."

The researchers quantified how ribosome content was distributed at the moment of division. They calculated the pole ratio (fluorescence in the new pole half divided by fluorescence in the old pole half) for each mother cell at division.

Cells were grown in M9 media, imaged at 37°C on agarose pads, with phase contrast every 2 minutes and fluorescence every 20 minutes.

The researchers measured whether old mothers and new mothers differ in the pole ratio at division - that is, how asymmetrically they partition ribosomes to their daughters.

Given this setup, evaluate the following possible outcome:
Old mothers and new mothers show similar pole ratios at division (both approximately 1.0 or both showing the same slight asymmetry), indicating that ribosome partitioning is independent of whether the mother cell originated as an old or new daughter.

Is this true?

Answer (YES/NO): NO